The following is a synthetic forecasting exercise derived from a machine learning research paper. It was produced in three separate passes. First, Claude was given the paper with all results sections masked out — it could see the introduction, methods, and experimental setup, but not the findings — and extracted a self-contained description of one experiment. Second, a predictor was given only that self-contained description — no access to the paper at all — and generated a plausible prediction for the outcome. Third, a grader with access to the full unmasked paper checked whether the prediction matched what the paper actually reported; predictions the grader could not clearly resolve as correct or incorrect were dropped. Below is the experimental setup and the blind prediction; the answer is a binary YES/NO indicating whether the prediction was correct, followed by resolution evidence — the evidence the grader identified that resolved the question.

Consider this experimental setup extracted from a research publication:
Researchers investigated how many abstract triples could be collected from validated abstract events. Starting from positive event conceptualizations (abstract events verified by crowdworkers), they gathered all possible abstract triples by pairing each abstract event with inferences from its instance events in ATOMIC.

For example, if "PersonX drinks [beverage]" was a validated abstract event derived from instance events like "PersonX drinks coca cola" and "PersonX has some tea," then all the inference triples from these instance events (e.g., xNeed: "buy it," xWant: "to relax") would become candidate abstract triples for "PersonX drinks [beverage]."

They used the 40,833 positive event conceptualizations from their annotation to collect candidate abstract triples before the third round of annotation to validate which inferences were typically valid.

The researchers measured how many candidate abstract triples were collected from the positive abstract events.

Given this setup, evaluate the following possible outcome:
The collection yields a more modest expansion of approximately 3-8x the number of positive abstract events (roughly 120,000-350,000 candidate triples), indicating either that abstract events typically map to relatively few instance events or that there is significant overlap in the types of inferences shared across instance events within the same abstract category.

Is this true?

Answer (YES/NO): NO